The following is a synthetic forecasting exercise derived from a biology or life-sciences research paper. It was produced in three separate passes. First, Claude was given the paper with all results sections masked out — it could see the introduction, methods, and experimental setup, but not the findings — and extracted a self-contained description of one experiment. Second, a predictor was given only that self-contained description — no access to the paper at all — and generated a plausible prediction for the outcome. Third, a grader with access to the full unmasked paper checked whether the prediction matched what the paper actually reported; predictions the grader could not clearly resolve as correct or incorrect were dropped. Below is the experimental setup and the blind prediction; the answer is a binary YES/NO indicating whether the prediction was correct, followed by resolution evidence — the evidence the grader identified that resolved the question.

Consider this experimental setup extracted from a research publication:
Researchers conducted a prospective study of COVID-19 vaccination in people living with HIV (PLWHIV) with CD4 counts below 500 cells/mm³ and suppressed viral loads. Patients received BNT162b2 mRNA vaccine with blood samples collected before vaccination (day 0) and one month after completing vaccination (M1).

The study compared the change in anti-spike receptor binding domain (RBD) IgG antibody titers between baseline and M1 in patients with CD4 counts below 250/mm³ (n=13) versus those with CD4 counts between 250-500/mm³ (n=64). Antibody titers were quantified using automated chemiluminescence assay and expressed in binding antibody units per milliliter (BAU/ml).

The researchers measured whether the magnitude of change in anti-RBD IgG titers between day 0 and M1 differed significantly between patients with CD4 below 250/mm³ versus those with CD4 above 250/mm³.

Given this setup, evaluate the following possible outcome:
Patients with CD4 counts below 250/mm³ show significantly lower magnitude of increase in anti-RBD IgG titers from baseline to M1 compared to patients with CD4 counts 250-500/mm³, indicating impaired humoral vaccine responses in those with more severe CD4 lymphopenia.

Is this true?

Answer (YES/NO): NO